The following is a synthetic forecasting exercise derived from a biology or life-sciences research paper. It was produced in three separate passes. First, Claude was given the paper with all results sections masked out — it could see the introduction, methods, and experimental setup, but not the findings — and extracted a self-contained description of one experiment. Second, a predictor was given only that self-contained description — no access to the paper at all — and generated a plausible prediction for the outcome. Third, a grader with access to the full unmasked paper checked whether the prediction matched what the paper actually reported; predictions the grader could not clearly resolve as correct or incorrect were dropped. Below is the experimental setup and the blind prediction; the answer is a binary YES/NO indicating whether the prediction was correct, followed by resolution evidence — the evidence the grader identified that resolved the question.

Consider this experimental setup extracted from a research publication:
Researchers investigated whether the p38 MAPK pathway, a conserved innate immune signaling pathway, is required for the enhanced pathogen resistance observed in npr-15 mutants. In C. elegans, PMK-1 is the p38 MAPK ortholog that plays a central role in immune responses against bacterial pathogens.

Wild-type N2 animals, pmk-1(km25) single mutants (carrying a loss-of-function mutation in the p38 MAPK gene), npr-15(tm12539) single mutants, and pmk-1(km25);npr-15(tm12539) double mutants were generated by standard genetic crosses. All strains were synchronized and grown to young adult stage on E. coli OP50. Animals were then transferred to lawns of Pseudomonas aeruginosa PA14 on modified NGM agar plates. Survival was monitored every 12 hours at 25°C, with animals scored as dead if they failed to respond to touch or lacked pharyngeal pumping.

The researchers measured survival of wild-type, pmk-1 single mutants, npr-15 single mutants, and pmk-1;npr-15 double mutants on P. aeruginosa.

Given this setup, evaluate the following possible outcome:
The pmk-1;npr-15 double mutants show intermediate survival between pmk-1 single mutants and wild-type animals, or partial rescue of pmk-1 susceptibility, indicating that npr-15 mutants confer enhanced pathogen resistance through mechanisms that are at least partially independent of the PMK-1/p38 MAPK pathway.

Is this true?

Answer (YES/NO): YES